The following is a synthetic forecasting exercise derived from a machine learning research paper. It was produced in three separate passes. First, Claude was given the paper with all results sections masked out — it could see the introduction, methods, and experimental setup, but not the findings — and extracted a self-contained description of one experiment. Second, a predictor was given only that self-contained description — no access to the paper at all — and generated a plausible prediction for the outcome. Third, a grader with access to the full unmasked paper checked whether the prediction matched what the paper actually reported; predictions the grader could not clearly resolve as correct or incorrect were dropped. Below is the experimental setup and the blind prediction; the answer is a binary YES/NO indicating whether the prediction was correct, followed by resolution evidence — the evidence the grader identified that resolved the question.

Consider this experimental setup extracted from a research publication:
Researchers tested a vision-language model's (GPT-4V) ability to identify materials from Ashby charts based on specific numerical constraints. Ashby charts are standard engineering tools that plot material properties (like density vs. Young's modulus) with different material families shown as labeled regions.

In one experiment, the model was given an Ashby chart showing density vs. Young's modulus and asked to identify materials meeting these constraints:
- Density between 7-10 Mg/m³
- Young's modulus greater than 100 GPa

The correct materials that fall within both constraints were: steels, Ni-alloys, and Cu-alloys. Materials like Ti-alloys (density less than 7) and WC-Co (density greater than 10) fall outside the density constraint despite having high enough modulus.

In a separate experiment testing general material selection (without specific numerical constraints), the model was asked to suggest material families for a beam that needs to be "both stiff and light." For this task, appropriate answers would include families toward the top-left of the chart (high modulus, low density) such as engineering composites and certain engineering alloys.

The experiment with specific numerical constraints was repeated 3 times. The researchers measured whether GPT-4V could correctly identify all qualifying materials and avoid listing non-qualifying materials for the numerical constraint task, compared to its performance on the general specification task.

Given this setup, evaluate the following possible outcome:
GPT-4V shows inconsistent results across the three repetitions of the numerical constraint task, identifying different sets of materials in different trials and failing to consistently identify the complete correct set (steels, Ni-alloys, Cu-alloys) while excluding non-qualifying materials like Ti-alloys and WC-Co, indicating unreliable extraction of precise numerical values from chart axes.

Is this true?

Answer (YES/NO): YES